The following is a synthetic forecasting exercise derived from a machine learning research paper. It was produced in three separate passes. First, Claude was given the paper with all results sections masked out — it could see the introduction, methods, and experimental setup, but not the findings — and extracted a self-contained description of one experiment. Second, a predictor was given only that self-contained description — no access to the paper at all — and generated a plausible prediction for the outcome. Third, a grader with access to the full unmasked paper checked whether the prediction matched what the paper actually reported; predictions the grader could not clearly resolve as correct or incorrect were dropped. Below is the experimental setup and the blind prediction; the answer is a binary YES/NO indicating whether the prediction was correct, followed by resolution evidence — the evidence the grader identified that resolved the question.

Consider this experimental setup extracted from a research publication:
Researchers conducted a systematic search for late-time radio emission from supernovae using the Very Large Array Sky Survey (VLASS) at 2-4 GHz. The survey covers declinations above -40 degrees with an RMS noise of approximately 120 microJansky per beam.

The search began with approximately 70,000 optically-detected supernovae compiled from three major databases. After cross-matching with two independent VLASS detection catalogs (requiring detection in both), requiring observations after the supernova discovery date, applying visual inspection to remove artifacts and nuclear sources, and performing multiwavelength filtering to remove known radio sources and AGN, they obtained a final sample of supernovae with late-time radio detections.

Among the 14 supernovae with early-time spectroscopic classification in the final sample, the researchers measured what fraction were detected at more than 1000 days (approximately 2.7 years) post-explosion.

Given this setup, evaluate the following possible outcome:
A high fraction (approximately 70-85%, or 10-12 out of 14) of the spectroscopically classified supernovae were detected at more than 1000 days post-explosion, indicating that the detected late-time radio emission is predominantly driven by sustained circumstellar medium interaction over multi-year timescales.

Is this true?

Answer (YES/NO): NO